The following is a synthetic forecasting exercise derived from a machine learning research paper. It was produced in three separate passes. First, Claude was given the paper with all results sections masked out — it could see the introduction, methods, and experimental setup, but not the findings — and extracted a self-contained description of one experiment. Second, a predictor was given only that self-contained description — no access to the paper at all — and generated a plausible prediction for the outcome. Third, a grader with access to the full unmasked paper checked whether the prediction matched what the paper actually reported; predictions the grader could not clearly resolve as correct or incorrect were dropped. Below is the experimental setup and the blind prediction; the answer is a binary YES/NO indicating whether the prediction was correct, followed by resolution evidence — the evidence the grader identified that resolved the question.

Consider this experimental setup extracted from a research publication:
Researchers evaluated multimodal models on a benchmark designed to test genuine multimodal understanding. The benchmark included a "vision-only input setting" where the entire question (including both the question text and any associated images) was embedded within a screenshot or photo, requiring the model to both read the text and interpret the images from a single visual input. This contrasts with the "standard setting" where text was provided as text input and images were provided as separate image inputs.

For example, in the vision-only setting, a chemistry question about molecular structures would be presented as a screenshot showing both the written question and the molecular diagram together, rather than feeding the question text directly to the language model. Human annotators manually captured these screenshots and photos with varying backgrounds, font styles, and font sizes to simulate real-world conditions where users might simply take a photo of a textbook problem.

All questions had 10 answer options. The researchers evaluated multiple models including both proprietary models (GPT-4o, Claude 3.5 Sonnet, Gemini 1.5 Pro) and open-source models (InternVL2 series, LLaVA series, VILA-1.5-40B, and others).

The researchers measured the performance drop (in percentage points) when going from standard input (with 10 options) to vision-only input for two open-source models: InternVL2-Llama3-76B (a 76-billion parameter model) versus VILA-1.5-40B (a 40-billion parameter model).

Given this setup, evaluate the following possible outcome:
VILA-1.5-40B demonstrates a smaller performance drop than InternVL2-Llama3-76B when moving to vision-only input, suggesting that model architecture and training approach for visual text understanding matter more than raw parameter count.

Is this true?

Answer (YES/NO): NO